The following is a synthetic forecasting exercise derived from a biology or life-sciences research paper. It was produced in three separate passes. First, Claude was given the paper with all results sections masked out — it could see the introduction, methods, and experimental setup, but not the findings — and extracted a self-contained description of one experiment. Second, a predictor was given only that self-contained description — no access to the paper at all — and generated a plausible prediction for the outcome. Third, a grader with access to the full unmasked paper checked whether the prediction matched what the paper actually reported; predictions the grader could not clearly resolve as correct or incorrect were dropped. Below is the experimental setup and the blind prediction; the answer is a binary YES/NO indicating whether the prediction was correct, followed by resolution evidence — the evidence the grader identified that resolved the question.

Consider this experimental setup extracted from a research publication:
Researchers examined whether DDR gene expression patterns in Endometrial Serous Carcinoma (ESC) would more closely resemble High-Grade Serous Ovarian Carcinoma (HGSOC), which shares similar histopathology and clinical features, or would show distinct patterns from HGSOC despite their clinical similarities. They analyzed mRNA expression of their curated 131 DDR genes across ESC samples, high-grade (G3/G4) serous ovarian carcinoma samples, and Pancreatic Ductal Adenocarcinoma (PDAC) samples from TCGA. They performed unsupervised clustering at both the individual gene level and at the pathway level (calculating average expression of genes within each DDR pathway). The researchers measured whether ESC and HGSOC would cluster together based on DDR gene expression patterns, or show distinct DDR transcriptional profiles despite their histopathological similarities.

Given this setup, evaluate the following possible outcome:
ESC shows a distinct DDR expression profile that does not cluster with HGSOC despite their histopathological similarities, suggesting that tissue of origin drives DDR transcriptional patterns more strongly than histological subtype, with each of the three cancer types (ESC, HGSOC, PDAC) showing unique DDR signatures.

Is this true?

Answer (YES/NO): NO